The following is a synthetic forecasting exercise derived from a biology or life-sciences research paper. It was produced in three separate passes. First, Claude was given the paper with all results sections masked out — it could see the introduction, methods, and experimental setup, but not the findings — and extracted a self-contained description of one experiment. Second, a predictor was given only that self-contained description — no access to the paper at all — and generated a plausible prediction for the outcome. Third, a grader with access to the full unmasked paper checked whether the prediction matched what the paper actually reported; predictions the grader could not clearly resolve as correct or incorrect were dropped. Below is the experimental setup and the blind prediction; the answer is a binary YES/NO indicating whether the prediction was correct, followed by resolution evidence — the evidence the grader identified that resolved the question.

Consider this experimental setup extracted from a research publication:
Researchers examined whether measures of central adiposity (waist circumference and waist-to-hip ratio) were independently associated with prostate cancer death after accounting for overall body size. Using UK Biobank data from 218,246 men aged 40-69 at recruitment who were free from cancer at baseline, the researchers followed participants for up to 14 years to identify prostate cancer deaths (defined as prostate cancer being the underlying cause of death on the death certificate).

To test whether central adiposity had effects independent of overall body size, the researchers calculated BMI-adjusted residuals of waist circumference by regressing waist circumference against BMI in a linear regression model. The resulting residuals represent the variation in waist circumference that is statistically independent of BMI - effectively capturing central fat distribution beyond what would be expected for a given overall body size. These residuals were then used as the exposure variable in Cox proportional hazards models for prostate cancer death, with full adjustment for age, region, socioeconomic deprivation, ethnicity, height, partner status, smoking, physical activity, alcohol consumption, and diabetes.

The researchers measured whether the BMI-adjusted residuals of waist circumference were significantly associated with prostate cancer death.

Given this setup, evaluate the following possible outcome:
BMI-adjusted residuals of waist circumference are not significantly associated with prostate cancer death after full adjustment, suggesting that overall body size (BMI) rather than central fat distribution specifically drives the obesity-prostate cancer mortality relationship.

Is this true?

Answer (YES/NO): NO